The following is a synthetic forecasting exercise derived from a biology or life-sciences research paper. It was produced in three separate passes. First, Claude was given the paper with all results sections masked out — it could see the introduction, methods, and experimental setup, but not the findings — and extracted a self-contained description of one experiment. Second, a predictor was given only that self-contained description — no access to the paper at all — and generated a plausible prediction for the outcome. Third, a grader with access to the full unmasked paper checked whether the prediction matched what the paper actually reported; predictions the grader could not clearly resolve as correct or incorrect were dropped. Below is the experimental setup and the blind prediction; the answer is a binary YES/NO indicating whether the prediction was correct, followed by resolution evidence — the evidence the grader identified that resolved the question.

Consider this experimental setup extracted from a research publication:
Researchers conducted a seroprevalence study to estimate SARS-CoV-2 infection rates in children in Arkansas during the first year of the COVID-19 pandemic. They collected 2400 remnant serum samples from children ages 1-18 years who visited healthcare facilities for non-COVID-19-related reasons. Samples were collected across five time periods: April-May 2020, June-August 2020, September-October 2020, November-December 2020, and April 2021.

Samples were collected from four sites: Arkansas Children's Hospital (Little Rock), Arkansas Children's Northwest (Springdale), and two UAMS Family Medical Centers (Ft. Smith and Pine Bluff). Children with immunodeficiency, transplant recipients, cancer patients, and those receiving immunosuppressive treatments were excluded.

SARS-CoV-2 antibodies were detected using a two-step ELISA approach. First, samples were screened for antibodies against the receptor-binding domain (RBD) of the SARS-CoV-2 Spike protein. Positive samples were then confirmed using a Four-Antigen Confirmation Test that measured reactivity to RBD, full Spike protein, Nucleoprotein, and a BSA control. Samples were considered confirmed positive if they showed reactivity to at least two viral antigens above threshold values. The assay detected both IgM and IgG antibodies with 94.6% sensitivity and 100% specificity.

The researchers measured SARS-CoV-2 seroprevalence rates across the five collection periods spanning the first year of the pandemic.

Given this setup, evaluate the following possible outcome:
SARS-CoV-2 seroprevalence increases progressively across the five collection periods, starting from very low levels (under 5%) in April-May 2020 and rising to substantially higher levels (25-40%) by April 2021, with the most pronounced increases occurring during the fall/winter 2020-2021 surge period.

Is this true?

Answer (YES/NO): NO